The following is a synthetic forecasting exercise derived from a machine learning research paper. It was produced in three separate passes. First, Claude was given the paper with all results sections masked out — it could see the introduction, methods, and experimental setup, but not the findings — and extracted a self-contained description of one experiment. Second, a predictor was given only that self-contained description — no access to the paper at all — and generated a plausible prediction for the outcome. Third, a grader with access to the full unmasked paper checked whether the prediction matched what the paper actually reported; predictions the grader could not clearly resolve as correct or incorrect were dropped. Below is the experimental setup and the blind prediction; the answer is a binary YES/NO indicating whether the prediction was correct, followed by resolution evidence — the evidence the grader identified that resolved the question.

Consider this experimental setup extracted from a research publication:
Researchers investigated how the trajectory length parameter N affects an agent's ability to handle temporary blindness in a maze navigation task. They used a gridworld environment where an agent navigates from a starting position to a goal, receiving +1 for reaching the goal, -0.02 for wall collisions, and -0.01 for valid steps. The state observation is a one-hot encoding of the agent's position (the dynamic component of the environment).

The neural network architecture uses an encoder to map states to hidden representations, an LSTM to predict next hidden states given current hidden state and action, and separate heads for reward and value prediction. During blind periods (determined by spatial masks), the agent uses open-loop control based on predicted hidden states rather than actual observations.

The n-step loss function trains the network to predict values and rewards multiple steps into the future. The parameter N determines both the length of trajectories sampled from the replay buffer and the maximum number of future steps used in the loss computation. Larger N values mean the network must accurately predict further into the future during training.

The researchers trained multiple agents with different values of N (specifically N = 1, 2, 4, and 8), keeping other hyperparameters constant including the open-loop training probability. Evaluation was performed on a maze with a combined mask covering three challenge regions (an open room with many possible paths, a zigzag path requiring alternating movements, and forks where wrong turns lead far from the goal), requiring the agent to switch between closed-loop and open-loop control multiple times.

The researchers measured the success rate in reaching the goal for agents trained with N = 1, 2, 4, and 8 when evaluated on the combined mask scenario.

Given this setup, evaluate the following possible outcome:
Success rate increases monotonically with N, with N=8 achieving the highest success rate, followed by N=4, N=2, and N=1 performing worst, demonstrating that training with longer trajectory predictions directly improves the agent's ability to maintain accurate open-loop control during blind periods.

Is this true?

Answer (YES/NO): NO